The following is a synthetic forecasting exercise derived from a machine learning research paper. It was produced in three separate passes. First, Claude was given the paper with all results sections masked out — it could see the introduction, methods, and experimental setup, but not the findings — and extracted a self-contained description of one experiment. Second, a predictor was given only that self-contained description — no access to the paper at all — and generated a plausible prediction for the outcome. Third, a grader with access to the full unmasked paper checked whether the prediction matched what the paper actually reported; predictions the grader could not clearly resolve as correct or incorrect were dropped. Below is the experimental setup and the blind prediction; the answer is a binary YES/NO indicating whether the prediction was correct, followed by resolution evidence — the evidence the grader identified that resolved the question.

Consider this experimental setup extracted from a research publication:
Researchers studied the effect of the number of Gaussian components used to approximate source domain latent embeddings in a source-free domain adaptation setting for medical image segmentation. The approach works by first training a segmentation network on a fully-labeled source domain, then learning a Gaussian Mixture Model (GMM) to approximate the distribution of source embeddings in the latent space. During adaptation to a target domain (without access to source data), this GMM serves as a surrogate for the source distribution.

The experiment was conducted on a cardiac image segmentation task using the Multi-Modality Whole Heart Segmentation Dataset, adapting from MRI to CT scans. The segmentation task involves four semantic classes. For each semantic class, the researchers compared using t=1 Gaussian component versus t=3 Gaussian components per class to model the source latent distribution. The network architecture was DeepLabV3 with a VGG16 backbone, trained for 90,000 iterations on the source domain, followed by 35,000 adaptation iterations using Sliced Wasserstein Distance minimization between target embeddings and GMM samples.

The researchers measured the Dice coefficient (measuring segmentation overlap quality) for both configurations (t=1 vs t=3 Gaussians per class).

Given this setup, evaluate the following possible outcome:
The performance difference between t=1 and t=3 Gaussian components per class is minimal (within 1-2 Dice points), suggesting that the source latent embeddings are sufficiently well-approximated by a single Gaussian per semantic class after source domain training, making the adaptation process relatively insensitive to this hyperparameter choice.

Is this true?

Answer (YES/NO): NO